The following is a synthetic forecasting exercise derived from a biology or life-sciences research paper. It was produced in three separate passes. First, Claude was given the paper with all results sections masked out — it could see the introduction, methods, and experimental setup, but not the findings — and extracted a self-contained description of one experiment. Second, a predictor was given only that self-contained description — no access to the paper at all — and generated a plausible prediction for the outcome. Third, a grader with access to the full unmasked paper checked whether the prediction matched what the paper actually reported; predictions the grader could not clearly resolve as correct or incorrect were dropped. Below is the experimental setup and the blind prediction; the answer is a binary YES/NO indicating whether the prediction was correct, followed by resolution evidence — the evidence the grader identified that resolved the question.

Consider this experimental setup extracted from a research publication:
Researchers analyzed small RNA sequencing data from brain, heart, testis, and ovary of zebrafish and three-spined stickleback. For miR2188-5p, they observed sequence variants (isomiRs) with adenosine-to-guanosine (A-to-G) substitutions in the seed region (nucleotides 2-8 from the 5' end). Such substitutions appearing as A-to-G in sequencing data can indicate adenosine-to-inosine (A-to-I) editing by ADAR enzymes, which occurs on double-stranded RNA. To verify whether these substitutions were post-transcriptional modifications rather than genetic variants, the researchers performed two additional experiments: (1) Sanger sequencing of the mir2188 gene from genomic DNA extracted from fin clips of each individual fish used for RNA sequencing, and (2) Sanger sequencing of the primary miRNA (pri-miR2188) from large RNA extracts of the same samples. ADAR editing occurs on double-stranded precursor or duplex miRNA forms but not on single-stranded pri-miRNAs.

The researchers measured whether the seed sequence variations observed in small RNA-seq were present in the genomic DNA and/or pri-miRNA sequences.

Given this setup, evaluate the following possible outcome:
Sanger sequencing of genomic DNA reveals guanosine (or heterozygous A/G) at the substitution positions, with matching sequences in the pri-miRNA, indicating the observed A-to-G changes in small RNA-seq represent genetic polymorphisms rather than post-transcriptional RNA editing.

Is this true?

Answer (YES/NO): NO